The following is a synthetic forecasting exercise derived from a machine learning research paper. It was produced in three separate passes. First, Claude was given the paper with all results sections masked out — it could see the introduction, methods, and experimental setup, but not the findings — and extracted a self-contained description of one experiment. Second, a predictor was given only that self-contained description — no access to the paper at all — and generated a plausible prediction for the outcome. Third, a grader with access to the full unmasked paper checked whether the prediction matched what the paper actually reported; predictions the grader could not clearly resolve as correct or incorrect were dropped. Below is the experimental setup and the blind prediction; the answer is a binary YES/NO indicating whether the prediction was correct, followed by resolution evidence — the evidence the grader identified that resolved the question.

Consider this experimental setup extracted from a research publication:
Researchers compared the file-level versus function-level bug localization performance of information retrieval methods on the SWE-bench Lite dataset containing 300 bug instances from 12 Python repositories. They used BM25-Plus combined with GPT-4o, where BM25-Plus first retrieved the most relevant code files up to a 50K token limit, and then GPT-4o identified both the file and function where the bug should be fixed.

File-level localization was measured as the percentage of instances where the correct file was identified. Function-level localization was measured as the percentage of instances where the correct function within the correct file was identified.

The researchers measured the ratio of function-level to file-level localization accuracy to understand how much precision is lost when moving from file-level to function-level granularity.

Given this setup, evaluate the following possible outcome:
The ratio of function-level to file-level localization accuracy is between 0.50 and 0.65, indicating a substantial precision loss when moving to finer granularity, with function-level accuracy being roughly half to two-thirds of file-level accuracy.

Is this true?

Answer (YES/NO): NO